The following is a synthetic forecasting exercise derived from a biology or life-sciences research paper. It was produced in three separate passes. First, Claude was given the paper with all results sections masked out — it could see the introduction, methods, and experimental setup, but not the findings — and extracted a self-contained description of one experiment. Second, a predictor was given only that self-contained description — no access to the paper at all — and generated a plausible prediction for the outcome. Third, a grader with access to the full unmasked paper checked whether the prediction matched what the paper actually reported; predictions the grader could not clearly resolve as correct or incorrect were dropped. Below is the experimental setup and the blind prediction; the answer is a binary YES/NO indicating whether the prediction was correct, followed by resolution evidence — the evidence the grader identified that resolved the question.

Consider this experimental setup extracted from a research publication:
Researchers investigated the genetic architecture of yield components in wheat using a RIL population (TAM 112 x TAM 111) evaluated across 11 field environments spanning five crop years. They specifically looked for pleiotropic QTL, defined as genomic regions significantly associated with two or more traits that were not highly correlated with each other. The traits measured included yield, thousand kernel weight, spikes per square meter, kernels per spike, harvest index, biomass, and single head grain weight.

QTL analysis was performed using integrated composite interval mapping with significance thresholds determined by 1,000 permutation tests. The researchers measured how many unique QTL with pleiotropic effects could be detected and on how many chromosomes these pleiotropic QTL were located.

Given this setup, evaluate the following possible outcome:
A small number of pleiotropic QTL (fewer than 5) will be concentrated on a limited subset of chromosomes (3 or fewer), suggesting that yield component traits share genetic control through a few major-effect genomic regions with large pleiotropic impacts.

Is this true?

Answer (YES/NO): NO